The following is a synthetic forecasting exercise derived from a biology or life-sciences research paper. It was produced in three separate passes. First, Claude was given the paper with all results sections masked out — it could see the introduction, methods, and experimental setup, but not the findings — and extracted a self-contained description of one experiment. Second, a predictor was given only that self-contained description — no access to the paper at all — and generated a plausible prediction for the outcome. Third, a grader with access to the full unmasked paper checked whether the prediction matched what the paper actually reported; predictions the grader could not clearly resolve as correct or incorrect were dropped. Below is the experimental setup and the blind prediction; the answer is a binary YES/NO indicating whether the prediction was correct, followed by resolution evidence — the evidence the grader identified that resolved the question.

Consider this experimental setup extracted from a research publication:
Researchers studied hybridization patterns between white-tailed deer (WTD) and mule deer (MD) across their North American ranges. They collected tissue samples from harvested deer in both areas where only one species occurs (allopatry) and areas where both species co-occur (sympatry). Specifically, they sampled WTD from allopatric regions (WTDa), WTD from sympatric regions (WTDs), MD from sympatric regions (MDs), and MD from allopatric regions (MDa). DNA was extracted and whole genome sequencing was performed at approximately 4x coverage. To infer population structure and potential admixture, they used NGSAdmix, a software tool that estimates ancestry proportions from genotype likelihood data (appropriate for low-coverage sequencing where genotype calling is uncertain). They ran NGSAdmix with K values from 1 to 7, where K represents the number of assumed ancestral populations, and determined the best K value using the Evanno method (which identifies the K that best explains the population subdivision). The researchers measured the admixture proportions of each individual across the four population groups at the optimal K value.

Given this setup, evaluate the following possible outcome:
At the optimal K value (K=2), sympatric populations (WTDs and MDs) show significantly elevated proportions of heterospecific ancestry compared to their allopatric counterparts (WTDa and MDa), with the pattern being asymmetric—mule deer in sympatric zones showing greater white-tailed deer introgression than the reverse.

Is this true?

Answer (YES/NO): NO